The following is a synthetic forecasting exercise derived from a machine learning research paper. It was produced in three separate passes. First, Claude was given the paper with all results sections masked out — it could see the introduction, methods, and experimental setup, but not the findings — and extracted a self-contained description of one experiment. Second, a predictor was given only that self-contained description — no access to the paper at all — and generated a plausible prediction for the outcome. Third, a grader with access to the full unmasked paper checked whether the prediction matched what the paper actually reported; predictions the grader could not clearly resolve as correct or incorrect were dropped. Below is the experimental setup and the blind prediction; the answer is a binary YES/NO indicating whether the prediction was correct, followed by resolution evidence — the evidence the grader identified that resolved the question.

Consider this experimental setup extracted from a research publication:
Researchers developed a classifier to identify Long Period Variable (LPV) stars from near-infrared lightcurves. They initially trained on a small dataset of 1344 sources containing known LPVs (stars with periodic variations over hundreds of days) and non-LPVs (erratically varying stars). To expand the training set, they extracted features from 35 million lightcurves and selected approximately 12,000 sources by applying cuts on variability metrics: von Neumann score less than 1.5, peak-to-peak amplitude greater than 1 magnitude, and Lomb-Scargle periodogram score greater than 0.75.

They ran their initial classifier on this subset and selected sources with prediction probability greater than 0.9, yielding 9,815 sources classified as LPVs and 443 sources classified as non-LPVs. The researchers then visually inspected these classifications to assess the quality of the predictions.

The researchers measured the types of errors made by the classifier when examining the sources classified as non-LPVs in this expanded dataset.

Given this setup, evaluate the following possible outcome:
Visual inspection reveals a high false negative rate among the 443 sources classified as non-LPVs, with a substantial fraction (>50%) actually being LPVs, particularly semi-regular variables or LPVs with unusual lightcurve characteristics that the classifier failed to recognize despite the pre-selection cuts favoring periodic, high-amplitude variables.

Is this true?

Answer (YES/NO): NO